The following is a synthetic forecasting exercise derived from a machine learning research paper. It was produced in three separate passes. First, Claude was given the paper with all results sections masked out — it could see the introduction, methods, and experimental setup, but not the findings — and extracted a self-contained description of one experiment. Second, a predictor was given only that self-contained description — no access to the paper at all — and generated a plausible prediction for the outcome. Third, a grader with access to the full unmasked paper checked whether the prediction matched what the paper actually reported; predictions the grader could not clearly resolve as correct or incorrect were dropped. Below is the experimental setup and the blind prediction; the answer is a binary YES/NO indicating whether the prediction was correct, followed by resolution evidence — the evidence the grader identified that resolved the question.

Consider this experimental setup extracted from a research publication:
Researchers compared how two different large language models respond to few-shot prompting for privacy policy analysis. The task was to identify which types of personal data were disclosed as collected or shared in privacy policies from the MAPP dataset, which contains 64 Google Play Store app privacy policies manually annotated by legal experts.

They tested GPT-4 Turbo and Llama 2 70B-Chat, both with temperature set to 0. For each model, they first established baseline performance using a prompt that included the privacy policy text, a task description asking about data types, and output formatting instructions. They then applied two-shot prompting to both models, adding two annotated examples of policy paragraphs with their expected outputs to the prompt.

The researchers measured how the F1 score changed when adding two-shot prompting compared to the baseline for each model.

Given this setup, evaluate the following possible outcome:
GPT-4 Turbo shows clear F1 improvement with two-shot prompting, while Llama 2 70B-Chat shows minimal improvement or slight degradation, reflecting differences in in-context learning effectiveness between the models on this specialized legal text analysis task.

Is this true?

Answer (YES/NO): NO